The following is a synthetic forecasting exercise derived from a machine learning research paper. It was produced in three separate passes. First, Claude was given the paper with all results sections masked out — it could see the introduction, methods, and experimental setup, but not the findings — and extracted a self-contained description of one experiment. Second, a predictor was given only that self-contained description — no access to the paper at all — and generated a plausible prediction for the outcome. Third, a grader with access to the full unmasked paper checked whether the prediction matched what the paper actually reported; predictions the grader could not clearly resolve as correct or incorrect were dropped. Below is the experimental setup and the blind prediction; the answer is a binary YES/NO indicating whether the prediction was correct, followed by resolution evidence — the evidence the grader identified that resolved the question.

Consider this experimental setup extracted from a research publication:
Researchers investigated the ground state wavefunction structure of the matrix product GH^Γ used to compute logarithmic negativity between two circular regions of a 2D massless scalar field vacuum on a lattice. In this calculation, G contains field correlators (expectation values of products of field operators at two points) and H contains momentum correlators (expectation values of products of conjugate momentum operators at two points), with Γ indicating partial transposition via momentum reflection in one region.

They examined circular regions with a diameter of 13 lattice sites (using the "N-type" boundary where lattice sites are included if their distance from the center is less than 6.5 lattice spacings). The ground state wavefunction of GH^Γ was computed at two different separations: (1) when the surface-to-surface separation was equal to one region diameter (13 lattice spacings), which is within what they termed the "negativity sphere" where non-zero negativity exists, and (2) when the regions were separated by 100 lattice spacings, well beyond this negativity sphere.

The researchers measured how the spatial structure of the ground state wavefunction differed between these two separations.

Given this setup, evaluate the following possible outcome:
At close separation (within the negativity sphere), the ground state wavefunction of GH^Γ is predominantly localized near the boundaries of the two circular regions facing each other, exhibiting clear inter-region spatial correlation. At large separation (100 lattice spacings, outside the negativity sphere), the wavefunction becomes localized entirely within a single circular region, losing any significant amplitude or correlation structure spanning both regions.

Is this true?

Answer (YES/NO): NO